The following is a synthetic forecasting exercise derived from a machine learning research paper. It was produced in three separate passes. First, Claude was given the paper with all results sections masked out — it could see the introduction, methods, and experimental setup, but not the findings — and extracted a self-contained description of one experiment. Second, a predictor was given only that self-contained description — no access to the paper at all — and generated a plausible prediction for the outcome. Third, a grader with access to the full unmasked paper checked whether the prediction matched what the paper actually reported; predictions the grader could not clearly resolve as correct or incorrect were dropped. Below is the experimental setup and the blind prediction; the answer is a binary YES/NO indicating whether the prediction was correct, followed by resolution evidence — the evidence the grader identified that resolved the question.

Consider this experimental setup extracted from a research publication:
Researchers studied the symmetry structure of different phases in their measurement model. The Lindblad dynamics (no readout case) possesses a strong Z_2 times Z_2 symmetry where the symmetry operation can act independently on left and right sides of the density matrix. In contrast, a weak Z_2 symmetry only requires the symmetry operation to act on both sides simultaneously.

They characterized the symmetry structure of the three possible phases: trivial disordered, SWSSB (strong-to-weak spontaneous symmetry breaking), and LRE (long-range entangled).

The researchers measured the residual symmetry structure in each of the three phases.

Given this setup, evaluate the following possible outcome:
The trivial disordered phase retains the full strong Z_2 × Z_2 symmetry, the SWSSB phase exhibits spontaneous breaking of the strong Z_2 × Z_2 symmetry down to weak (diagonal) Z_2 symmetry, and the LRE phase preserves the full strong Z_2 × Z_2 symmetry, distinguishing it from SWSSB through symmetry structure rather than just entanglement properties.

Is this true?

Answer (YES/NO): NO